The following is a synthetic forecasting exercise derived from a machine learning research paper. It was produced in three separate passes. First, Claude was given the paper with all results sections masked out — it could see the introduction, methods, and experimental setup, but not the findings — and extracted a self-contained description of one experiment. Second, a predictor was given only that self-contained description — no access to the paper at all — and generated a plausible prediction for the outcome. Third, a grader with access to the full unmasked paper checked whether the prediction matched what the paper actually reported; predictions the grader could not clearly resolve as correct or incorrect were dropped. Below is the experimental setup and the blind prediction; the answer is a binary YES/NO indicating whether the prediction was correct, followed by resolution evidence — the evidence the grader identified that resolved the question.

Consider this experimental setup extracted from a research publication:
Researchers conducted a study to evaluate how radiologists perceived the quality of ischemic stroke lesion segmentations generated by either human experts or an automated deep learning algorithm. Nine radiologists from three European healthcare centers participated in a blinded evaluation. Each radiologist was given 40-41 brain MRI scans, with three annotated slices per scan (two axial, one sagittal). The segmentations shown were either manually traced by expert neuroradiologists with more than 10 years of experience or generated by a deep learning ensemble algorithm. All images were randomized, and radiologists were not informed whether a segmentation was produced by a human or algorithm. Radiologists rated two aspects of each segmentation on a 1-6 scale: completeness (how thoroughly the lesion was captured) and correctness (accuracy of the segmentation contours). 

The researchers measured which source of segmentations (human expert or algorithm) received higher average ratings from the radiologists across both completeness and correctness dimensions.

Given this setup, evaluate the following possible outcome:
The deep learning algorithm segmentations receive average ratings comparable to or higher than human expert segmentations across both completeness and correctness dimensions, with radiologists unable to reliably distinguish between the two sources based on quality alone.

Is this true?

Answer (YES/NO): NO